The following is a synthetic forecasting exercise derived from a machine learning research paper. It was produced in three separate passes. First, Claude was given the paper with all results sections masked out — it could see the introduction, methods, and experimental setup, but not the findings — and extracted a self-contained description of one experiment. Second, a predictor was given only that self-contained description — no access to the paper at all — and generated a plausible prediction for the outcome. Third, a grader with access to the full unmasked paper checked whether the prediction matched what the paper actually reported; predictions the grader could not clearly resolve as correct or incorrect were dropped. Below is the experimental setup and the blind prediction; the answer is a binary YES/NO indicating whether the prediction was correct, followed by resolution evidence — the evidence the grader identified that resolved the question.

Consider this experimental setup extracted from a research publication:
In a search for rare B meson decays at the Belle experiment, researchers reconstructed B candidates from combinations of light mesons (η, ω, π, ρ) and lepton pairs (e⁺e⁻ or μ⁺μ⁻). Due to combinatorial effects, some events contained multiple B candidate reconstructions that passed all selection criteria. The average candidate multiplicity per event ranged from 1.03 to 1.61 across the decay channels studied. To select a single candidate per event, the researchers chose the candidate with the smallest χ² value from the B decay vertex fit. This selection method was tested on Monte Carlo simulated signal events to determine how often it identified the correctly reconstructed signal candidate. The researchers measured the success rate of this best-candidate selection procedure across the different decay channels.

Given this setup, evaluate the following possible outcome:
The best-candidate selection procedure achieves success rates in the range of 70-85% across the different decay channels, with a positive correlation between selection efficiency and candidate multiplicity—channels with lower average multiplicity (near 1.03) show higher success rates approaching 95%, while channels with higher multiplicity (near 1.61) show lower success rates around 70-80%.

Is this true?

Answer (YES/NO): NO